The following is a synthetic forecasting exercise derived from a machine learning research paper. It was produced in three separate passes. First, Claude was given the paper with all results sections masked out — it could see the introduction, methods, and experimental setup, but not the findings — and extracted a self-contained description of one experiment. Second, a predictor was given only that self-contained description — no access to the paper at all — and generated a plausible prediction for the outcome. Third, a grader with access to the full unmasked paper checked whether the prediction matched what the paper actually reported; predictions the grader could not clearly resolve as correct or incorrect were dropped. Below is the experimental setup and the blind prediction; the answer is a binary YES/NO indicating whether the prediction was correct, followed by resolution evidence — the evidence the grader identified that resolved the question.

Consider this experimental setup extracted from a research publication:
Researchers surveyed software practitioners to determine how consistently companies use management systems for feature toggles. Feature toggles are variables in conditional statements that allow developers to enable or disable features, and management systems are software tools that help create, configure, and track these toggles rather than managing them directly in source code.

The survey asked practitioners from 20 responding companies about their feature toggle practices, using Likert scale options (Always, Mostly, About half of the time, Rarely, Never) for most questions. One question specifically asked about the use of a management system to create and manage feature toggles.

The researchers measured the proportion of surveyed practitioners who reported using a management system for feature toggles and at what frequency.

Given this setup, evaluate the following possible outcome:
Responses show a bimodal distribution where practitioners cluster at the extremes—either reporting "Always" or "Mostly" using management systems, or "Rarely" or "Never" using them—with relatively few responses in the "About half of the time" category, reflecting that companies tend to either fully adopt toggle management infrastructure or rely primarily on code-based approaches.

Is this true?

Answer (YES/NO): NO